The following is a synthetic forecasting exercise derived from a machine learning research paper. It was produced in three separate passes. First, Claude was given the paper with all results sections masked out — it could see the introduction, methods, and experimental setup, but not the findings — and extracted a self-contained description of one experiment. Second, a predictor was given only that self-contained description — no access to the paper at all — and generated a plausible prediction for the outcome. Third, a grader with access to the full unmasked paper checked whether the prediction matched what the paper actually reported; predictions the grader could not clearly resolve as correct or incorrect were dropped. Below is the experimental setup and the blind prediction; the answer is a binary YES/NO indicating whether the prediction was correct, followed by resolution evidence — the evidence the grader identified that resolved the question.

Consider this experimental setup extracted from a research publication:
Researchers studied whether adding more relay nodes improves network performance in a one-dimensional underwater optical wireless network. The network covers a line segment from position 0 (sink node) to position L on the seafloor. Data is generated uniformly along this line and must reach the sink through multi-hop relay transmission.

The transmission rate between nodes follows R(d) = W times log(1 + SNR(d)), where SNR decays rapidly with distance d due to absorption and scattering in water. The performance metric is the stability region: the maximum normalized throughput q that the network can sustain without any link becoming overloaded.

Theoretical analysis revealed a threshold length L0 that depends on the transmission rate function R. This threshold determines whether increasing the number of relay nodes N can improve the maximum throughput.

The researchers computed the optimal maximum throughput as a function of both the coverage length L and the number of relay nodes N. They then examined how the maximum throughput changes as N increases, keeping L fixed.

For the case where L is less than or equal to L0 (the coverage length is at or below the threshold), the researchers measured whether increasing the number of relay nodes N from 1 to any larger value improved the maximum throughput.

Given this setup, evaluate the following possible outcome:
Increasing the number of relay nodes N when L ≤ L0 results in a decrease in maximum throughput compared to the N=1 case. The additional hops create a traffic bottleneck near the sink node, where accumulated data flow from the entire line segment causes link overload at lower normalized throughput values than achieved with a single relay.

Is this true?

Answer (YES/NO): NO